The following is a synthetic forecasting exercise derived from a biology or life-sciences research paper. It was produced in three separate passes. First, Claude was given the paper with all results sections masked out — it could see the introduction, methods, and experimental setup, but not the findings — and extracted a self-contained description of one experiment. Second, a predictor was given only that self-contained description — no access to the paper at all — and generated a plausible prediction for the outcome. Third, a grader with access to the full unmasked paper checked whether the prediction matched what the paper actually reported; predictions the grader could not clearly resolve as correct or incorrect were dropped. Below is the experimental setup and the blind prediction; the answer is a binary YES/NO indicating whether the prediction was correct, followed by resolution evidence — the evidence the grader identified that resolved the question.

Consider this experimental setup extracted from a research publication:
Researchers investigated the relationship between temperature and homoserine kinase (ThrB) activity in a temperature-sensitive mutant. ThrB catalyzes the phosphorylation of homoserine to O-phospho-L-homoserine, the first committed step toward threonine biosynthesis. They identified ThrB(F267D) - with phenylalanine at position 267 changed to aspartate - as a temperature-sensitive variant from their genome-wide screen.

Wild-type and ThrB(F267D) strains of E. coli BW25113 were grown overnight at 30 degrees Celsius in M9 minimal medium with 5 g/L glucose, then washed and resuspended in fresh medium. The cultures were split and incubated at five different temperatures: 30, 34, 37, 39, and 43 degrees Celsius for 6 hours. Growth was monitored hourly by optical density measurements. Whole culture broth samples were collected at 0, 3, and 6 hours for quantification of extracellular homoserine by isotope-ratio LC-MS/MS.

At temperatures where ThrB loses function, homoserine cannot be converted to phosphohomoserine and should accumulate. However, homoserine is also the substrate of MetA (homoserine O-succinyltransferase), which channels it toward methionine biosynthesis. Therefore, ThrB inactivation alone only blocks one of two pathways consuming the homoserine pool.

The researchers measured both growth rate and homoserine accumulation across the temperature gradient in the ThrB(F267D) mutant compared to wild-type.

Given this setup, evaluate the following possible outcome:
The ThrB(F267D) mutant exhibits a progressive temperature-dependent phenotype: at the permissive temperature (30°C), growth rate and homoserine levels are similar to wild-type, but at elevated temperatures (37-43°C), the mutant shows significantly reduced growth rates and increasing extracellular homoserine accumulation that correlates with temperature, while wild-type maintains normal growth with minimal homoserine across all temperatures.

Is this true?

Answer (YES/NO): YES